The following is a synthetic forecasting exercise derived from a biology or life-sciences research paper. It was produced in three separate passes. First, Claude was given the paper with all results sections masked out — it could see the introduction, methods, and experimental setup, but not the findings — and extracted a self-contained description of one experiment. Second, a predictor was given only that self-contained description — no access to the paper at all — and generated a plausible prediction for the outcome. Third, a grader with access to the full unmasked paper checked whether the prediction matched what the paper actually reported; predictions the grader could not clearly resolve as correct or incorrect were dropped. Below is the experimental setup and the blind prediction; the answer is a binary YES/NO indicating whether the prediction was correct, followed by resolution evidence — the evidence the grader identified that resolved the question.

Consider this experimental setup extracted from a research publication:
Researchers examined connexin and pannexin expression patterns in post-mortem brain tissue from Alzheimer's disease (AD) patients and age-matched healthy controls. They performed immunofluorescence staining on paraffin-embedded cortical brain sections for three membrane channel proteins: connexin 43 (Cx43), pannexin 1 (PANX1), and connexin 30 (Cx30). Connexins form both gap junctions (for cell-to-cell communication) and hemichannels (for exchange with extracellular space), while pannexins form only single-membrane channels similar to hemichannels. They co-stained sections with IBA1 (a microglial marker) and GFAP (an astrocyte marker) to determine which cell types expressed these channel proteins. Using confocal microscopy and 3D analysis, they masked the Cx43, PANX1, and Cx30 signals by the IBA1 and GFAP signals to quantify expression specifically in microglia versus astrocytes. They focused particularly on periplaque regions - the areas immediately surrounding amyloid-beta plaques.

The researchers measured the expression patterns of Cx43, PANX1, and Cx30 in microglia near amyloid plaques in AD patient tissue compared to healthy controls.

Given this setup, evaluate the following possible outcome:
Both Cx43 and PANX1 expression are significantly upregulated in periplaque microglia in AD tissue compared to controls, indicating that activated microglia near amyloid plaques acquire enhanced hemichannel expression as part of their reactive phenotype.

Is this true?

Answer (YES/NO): NO